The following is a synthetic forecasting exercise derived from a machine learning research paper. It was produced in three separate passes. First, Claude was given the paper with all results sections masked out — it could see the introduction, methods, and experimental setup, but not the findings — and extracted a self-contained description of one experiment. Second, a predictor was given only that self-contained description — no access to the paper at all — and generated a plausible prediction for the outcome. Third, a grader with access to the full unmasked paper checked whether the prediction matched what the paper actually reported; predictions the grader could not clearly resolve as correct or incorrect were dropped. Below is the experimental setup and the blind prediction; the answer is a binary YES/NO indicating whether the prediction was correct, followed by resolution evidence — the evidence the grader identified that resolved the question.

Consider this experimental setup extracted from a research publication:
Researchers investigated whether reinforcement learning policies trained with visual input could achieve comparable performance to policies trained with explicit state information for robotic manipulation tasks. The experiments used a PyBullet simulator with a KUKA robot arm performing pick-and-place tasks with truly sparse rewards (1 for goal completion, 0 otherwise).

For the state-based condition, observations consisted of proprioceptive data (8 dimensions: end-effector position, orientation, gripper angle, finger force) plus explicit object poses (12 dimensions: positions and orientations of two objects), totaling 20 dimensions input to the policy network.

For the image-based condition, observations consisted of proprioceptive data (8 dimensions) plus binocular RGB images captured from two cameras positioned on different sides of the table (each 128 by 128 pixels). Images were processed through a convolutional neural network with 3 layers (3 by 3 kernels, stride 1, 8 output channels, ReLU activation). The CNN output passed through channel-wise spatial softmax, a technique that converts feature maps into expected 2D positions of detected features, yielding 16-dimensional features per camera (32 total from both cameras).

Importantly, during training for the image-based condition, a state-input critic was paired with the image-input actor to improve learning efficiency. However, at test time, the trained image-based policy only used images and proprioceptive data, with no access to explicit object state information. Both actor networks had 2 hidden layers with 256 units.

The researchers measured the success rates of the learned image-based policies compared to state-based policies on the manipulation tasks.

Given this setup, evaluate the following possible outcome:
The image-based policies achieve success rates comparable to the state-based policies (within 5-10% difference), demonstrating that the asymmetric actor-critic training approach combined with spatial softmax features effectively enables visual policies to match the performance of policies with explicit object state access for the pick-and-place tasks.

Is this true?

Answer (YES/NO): YES